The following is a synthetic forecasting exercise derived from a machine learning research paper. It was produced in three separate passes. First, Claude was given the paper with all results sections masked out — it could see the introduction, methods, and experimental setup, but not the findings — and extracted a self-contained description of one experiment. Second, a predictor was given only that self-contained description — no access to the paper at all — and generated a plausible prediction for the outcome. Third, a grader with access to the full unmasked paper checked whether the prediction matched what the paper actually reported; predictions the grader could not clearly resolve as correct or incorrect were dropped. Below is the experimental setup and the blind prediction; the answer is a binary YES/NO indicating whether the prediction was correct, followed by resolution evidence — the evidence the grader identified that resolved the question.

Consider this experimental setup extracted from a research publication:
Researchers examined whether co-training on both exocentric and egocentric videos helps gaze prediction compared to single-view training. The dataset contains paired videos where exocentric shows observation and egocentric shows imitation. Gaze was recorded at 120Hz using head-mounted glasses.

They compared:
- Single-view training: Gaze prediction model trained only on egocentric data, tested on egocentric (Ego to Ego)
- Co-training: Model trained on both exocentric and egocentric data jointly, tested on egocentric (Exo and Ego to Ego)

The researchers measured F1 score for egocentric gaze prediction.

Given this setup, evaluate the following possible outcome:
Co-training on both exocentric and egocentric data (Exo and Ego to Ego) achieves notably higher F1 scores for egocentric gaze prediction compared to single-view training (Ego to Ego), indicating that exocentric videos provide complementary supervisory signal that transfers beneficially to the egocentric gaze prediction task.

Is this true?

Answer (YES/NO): NO